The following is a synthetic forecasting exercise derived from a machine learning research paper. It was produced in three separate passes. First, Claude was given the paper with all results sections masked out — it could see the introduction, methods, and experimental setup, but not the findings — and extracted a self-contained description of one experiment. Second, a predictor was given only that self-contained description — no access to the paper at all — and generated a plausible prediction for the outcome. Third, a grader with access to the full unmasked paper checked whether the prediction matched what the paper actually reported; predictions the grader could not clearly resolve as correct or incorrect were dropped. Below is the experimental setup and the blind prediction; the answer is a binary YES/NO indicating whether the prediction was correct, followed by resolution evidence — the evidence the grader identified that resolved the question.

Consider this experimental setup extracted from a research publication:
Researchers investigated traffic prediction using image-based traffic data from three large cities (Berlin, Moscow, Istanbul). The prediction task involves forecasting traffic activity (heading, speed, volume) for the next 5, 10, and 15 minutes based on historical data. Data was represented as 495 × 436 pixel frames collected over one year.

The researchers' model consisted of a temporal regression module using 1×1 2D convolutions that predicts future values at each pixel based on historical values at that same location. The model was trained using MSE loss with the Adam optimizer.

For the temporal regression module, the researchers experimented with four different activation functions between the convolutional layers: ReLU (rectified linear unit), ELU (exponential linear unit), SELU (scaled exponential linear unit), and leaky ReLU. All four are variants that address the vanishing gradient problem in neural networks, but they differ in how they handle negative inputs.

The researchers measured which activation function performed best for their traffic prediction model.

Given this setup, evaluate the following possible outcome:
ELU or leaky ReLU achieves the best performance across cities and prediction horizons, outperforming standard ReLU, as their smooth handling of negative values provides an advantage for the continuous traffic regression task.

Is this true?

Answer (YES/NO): NO